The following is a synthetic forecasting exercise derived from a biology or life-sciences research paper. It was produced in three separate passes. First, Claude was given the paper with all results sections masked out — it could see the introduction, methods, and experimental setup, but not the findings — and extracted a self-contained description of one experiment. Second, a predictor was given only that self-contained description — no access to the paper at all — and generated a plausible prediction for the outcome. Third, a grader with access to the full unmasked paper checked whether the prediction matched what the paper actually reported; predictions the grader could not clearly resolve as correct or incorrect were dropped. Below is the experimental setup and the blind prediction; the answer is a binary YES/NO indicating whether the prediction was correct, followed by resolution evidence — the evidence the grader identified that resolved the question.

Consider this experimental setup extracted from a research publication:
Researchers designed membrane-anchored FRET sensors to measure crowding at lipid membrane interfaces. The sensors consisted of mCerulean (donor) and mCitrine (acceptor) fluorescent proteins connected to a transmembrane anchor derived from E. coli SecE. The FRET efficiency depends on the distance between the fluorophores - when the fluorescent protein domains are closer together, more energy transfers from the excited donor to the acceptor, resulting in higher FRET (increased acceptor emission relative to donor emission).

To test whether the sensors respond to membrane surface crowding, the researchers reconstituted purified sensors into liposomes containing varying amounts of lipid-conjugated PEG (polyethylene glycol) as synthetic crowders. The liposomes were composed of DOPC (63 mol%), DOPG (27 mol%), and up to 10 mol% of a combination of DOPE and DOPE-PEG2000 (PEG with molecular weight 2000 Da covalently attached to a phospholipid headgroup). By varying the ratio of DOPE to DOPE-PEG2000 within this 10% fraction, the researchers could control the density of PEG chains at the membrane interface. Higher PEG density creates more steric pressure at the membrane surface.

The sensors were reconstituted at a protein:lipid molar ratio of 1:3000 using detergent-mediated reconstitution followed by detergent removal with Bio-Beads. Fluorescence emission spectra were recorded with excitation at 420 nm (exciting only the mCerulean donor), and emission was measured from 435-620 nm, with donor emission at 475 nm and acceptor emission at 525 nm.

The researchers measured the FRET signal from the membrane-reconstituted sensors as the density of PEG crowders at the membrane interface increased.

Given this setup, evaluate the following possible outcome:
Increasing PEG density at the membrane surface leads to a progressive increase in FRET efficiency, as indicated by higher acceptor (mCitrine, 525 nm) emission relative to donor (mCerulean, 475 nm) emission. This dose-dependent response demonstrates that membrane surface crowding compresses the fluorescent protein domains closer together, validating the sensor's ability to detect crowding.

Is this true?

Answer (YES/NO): YES